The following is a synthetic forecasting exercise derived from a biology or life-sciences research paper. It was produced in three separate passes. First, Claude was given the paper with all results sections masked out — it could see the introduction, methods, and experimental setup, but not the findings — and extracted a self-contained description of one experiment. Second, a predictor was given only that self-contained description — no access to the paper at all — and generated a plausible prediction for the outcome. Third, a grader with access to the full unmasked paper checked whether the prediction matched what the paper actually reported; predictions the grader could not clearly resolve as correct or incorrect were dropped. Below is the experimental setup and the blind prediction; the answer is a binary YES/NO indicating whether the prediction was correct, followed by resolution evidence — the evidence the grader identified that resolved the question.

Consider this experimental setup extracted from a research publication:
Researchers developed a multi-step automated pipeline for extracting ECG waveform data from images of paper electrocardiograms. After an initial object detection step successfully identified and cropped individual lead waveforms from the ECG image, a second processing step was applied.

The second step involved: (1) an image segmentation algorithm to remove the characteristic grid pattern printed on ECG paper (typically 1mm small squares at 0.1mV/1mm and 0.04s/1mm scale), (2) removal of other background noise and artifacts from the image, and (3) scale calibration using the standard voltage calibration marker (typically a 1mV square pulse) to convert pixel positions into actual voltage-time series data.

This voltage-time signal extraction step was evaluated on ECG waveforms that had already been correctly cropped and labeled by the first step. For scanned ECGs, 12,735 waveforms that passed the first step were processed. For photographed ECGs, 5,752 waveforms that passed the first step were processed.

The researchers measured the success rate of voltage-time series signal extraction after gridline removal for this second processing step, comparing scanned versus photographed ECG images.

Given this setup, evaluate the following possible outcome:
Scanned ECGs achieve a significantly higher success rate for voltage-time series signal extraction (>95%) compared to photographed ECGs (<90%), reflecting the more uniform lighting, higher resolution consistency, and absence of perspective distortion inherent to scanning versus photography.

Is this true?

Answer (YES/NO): NO